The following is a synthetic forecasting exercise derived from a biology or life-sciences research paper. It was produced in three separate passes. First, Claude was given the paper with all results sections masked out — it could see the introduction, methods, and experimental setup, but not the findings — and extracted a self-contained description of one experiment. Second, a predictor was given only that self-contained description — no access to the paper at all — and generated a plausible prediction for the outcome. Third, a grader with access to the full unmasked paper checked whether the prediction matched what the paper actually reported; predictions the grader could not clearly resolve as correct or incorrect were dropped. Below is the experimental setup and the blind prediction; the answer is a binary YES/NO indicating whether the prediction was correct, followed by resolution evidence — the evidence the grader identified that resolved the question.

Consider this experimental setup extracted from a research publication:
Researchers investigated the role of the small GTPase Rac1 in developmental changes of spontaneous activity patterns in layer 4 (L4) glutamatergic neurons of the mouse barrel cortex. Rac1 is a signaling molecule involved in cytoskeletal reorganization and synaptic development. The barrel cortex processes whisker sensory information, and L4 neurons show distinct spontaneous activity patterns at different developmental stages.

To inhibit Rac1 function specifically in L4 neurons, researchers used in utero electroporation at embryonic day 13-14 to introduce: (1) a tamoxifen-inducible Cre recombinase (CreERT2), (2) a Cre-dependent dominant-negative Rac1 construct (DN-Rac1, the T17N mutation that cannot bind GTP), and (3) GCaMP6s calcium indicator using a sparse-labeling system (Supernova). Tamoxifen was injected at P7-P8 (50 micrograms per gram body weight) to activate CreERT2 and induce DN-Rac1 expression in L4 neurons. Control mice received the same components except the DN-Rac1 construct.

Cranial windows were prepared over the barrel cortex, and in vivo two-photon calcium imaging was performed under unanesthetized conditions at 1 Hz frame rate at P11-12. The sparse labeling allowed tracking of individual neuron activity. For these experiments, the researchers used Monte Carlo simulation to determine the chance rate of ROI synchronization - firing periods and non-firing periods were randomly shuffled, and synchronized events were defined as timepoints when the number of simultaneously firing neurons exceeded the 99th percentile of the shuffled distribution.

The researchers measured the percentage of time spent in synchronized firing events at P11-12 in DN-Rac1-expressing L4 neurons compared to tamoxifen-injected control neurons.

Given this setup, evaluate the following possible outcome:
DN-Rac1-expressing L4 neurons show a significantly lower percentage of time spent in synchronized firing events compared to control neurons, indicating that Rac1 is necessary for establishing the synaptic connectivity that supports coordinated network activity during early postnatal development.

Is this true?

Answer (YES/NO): NO